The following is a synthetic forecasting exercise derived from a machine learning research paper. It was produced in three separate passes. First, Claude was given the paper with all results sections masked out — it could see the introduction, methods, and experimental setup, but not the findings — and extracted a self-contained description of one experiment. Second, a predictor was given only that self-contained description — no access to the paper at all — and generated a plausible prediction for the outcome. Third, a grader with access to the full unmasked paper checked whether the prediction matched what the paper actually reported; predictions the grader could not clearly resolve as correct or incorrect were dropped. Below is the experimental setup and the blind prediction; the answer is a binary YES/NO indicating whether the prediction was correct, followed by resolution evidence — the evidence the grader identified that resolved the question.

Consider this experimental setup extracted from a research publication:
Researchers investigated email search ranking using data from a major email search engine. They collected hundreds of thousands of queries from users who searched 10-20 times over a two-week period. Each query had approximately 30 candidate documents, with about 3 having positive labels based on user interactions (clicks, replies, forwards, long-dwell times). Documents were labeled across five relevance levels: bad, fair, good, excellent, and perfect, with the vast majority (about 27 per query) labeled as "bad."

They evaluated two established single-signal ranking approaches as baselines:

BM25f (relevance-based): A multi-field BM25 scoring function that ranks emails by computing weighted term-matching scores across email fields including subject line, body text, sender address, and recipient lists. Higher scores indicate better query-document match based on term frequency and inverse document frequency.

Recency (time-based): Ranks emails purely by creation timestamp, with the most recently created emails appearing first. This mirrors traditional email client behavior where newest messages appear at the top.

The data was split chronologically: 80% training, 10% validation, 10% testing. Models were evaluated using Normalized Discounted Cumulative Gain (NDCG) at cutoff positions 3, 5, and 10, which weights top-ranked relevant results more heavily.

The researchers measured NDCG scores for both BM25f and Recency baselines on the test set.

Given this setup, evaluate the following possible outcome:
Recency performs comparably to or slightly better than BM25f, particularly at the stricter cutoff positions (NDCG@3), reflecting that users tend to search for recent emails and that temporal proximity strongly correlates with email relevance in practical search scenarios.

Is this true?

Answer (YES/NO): NO